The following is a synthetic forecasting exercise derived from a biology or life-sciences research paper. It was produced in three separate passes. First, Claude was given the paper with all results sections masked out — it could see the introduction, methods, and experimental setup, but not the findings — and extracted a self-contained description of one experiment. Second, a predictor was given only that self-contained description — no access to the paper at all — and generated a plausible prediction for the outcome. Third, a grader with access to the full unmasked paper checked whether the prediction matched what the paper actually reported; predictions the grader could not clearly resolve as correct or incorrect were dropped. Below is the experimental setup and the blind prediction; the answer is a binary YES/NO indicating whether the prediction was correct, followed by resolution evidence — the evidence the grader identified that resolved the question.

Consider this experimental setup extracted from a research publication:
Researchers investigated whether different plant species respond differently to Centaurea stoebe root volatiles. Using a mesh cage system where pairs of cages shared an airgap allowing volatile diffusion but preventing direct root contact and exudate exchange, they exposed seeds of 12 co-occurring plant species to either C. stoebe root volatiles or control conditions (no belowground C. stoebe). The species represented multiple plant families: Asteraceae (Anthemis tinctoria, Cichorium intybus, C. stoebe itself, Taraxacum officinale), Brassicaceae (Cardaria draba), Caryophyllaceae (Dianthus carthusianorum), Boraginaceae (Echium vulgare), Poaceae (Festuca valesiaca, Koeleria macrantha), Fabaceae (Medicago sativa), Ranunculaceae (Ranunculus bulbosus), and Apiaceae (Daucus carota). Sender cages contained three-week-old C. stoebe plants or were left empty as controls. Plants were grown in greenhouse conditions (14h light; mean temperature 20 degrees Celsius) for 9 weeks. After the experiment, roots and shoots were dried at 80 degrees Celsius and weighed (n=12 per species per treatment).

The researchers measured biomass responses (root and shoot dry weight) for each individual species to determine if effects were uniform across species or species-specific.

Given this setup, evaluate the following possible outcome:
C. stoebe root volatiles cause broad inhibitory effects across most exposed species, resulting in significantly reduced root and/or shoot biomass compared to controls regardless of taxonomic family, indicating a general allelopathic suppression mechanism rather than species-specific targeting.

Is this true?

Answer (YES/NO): NO